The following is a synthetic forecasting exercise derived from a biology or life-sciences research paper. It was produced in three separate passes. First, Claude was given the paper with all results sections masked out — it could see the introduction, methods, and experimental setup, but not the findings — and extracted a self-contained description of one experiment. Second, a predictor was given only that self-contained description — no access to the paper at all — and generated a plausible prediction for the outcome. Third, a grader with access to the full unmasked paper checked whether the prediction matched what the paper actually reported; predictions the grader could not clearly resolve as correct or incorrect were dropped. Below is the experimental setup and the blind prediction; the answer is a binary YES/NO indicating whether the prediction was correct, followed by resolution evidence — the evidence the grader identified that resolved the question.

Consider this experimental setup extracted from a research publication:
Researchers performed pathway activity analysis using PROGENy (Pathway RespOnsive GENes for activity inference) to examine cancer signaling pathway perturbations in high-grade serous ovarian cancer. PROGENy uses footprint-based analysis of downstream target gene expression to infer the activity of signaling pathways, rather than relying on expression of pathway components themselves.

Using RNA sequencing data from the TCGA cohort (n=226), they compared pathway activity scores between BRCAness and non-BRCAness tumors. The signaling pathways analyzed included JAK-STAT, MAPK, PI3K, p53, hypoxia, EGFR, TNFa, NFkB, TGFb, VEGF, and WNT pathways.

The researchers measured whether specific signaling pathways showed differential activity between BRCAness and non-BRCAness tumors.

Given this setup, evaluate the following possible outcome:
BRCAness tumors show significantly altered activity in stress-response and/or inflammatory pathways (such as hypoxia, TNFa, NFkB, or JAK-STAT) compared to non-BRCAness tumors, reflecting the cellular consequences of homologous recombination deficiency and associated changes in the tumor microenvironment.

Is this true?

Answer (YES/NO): YES